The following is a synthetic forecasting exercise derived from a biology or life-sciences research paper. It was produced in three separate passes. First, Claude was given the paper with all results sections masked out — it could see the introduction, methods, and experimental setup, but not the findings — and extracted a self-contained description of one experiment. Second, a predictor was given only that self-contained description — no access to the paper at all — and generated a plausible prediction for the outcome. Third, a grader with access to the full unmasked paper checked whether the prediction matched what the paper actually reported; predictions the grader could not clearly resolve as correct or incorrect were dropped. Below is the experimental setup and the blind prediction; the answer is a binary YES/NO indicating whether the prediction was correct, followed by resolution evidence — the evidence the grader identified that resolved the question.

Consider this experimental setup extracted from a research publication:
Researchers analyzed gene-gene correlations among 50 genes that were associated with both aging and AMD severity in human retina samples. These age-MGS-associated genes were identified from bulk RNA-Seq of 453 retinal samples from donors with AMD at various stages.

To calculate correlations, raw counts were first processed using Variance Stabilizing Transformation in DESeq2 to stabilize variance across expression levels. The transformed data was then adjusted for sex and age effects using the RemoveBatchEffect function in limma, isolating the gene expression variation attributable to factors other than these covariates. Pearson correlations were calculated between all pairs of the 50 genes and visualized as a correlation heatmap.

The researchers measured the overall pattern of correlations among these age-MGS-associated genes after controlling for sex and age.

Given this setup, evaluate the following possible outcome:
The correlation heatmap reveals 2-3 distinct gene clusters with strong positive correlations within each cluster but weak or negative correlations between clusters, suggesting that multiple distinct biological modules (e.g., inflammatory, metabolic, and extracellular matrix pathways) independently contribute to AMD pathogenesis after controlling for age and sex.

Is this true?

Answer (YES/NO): YES